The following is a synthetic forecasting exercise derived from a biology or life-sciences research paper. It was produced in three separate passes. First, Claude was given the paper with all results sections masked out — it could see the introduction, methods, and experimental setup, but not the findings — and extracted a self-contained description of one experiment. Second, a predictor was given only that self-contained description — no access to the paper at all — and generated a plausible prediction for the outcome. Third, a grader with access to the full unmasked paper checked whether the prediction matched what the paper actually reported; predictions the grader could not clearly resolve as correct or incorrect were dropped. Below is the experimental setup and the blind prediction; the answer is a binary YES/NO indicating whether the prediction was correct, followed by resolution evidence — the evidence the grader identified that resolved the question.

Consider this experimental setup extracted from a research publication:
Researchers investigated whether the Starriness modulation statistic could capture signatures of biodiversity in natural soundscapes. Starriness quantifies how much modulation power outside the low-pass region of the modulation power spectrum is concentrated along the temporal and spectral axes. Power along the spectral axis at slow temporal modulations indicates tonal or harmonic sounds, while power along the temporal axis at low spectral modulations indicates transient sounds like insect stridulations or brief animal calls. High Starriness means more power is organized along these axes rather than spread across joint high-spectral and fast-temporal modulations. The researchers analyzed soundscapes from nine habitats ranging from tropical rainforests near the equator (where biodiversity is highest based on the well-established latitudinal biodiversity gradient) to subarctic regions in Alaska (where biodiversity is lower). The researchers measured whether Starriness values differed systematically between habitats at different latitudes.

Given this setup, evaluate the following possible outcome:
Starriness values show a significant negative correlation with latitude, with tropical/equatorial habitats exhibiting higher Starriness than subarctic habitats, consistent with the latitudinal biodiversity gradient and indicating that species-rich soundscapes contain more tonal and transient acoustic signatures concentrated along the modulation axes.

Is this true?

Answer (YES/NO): YES